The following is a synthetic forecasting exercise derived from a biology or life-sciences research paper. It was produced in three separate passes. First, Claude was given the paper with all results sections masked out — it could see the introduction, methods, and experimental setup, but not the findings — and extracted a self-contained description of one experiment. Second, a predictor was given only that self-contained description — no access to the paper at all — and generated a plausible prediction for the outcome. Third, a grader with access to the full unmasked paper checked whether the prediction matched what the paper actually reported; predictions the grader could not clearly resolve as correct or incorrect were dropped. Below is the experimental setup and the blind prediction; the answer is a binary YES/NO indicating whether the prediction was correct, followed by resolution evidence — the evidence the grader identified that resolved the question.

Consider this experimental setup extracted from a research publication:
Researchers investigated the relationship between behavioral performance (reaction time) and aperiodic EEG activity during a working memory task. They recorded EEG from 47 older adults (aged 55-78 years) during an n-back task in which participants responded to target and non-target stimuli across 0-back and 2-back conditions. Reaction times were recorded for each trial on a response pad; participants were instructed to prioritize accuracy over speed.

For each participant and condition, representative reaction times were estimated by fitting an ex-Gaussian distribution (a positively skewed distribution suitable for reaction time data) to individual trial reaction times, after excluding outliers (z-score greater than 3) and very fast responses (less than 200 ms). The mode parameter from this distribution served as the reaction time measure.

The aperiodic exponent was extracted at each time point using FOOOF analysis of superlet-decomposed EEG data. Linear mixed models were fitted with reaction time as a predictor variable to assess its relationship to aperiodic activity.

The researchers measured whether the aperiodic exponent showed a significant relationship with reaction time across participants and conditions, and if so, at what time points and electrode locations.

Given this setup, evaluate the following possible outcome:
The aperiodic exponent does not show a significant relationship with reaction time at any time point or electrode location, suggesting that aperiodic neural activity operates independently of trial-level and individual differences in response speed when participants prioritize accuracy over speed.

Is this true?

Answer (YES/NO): NO